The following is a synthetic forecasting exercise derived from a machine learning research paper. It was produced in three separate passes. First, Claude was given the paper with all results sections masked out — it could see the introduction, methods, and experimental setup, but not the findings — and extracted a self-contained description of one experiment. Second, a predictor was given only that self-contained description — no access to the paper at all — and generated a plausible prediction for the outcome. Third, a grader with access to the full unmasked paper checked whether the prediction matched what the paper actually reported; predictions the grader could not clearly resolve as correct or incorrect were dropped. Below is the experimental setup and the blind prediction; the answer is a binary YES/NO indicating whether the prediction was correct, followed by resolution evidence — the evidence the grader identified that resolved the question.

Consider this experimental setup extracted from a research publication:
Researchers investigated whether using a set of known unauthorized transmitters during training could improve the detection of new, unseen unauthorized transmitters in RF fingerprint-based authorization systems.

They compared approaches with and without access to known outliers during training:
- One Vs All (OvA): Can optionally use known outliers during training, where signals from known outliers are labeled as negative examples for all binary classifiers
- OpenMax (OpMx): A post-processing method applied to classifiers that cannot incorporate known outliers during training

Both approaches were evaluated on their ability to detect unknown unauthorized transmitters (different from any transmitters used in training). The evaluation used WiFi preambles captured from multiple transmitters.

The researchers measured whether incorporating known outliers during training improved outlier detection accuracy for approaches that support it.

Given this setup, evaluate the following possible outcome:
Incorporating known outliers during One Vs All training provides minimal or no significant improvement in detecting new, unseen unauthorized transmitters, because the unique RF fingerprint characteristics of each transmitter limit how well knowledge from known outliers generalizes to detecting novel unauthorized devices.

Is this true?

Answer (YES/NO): NO